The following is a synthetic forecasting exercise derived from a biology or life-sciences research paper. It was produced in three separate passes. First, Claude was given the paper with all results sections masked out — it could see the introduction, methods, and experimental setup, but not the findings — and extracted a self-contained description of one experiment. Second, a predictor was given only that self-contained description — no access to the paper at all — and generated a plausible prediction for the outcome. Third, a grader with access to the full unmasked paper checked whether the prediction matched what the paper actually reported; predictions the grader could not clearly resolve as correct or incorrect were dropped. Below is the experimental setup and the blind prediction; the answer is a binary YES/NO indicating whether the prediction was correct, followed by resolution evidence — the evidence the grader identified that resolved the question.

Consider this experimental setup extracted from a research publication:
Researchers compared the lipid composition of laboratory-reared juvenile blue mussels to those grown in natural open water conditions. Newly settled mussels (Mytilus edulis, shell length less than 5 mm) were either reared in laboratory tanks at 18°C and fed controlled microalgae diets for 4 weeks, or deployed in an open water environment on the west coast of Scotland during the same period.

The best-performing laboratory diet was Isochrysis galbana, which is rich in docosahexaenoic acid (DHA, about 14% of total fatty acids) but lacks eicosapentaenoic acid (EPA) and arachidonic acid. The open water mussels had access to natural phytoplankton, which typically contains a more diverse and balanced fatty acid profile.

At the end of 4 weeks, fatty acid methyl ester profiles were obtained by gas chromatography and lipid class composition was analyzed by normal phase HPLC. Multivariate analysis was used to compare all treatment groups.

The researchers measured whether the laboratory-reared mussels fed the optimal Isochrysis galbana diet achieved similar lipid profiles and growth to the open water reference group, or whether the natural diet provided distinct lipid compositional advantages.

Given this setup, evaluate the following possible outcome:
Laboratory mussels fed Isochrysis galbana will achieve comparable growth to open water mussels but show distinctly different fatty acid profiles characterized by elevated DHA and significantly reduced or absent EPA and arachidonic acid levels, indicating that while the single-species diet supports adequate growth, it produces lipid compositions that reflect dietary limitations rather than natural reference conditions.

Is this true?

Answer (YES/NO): NO